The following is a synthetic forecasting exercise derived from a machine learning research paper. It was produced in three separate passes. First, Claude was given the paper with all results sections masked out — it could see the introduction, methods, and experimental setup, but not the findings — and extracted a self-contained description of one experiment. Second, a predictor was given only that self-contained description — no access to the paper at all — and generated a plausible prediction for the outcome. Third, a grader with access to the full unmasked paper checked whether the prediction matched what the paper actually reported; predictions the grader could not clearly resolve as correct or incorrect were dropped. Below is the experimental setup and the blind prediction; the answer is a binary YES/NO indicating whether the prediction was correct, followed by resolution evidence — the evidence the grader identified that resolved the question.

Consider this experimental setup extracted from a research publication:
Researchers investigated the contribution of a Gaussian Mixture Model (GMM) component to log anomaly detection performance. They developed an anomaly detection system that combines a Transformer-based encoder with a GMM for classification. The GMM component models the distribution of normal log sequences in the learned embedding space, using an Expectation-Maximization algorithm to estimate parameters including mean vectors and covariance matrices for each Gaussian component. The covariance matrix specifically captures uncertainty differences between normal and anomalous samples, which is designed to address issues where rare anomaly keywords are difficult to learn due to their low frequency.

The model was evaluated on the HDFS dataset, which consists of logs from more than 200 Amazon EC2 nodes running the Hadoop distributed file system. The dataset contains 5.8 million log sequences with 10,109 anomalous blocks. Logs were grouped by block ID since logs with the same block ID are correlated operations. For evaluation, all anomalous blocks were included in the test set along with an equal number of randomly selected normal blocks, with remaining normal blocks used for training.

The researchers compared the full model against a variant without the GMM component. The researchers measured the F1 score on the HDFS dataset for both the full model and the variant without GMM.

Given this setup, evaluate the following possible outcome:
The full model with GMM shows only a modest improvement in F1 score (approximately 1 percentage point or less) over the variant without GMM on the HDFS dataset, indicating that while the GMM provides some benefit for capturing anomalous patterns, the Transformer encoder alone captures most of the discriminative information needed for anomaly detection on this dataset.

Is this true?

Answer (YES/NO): NO